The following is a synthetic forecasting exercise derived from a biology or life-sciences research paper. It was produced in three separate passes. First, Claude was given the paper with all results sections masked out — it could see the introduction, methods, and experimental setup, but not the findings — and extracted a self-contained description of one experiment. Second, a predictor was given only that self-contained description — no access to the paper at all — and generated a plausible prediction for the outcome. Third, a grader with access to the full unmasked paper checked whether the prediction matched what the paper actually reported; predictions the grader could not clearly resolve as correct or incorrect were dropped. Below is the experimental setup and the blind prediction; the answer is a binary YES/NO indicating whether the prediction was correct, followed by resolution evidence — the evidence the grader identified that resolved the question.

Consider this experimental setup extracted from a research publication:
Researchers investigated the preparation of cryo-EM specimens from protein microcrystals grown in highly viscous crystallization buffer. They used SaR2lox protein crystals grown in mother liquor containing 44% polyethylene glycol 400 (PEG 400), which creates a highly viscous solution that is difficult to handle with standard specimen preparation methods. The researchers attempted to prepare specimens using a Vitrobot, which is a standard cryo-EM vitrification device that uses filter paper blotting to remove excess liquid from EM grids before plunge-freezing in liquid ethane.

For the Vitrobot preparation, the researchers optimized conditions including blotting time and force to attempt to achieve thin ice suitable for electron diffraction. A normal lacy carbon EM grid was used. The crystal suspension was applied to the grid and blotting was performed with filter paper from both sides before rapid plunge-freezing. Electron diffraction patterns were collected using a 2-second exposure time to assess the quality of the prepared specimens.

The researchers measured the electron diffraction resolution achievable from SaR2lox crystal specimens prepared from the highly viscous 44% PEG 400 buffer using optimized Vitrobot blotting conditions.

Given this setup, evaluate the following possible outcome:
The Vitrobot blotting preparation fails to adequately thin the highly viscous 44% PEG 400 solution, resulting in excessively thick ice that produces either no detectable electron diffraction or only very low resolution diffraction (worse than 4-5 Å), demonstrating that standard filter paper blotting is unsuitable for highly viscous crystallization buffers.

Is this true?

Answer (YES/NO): YES